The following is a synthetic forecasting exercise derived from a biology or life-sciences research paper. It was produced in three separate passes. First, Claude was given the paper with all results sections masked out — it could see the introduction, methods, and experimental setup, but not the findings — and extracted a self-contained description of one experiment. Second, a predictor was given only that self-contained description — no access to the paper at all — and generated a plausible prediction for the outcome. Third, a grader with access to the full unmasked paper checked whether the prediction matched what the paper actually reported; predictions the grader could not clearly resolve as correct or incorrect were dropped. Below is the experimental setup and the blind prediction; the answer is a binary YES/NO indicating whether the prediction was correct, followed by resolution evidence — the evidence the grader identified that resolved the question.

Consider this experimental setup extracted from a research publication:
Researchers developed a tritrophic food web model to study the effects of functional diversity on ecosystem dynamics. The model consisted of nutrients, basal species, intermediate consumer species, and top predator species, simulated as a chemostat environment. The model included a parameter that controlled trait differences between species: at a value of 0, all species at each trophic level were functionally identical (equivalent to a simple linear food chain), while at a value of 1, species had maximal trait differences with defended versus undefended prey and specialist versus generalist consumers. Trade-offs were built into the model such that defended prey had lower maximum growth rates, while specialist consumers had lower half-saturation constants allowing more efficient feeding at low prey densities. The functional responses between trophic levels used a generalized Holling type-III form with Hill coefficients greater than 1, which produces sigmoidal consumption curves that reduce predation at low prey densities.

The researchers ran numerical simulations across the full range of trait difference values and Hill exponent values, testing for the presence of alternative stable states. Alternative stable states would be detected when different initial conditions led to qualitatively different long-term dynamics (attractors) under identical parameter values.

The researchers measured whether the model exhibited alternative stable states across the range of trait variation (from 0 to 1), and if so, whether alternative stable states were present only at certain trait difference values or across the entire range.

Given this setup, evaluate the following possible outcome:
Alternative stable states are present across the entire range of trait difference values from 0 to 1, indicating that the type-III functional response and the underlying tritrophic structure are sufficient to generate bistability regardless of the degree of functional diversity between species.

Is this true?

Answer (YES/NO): YES